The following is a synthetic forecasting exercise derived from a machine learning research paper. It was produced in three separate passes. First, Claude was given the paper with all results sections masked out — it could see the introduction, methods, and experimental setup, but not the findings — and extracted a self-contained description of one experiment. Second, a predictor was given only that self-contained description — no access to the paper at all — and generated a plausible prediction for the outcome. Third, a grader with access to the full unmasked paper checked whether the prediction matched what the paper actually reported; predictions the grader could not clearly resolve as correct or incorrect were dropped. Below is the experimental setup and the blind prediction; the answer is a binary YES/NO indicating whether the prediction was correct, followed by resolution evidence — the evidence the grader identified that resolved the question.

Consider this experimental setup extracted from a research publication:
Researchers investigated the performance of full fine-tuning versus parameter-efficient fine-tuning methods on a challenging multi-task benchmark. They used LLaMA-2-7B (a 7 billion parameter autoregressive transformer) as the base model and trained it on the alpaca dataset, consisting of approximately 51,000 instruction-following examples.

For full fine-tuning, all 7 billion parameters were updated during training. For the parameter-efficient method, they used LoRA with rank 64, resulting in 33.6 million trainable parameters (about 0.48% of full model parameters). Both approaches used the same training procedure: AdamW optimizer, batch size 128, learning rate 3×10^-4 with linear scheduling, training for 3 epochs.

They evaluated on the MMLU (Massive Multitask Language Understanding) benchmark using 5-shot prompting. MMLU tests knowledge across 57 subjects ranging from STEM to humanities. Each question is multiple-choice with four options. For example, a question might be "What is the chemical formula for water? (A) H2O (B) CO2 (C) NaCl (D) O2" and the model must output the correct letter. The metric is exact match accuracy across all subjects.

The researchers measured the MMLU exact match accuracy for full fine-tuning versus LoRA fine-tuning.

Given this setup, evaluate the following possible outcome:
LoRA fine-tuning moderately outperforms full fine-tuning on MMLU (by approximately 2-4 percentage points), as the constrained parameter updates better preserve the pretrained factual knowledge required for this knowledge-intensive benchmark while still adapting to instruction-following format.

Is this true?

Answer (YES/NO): NO